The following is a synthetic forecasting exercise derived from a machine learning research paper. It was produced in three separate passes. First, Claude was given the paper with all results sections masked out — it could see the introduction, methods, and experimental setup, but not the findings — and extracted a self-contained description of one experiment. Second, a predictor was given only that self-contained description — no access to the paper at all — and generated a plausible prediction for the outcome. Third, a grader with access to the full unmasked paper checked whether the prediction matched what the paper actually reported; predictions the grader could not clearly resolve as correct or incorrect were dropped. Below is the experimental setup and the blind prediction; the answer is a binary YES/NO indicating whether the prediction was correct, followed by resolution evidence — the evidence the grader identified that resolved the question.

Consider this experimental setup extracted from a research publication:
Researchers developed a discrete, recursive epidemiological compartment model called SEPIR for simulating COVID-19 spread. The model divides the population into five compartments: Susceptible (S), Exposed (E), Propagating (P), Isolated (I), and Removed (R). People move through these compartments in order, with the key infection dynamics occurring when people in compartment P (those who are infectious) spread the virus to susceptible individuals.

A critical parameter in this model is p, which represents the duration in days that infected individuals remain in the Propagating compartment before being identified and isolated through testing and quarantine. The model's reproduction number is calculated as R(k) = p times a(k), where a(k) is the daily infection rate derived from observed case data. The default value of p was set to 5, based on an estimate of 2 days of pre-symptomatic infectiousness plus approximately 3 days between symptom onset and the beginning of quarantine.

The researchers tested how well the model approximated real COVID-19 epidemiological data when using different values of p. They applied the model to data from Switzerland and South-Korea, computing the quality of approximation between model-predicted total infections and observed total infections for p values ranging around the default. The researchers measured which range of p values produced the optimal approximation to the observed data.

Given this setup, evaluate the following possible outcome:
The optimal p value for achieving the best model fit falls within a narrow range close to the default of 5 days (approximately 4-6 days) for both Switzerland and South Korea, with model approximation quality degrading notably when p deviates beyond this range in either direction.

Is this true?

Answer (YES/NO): YES